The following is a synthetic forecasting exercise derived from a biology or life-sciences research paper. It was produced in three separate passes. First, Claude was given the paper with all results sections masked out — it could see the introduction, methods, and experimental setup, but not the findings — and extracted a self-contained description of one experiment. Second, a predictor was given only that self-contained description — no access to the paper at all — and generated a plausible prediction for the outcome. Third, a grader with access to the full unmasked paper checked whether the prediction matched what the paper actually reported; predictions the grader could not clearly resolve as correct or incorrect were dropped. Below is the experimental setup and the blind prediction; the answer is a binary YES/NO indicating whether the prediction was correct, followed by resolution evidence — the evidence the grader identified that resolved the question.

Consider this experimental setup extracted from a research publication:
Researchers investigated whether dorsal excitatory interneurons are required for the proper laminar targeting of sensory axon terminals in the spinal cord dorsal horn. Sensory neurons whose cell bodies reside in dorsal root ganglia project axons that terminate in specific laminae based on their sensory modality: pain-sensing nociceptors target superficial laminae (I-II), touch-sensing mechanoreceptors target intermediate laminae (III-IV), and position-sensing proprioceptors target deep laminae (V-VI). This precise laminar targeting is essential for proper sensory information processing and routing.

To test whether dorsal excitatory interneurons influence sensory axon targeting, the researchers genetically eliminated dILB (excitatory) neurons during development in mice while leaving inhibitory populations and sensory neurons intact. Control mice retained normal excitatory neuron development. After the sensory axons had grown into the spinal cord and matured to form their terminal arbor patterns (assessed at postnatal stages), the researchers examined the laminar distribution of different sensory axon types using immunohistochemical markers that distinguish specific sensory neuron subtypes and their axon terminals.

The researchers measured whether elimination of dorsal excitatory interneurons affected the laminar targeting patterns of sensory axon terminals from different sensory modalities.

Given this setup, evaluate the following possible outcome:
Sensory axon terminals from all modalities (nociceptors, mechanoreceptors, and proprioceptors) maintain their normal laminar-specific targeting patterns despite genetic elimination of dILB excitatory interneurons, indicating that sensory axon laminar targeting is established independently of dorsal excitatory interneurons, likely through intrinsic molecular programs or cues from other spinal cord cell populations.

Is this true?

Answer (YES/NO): NO